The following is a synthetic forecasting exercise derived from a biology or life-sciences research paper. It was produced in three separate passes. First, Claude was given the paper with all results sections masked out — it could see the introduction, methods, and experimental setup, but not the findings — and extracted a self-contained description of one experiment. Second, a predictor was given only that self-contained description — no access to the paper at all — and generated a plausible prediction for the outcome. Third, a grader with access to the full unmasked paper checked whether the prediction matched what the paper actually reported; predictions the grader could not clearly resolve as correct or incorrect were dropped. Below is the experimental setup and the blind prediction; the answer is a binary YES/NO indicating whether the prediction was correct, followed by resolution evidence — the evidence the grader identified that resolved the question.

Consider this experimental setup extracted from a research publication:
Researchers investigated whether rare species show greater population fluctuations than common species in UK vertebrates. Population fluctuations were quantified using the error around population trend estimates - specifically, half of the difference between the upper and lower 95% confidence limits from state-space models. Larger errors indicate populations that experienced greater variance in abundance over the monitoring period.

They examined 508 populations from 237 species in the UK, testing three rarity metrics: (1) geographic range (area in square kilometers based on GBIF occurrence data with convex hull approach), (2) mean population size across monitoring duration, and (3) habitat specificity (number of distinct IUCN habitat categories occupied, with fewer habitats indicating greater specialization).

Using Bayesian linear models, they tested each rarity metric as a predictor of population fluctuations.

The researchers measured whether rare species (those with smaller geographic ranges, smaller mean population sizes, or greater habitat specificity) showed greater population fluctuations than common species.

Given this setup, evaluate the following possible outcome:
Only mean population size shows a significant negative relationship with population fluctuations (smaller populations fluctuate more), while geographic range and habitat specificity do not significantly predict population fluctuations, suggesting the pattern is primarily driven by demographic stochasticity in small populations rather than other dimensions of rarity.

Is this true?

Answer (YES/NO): NO